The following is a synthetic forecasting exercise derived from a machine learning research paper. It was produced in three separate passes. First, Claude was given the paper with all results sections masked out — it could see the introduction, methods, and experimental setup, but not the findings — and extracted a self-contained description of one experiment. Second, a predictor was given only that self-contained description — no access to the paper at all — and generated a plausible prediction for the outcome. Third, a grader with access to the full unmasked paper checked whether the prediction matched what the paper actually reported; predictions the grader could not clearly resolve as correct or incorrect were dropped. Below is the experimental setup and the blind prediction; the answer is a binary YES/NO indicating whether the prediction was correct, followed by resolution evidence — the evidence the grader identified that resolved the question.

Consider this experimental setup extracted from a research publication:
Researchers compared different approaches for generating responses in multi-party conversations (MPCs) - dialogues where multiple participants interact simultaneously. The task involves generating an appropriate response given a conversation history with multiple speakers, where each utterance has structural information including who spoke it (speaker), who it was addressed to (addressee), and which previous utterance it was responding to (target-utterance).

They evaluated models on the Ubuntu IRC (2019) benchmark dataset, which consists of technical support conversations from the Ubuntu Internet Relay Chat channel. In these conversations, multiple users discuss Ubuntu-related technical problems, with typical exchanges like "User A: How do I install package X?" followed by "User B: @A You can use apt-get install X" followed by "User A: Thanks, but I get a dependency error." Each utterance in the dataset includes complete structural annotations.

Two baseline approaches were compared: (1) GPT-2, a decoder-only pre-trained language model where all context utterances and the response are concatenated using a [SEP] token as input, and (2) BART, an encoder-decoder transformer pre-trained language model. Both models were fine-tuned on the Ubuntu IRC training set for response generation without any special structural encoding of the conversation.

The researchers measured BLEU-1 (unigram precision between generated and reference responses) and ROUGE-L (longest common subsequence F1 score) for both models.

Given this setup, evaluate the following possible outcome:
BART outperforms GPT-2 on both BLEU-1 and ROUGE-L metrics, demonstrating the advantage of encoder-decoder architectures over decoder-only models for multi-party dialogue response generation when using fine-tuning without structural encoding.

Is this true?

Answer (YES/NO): YES